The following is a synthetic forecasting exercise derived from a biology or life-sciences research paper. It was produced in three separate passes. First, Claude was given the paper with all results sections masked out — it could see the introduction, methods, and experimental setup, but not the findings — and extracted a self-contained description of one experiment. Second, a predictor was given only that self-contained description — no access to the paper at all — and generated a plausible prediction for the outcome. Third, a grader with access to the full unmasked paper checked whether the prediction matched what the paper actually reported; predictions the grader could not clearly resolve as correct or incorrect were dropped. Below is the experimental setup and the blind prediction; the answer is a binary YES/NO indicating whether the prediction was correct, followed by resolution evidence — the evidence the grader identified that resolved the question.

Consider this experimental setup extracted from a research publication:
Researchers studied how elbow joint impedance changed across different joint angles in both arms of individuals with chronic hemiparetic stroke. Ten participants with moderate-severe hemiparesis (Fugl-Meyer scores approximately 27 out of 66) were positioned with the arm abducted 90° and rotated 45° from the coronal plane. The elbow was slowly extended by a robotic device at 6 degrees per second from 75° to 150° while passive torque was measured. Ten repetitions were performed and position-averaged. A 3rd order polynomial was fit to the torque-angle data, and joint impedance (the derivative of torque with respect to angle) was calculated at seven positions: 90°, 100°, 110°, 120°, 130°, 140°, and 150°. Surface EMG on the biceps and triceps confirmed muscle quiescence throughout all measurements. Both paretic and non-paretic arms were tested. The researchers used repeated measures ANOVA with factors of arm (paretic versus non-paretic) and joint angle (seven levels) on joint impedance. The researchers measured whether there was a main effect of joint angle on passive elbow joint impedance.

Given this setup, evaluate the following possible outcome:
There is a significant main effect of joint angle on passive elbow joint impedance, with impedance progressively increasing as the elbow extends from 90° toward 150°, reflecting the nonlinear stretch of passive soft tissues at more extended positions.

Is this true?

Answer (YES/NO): NO